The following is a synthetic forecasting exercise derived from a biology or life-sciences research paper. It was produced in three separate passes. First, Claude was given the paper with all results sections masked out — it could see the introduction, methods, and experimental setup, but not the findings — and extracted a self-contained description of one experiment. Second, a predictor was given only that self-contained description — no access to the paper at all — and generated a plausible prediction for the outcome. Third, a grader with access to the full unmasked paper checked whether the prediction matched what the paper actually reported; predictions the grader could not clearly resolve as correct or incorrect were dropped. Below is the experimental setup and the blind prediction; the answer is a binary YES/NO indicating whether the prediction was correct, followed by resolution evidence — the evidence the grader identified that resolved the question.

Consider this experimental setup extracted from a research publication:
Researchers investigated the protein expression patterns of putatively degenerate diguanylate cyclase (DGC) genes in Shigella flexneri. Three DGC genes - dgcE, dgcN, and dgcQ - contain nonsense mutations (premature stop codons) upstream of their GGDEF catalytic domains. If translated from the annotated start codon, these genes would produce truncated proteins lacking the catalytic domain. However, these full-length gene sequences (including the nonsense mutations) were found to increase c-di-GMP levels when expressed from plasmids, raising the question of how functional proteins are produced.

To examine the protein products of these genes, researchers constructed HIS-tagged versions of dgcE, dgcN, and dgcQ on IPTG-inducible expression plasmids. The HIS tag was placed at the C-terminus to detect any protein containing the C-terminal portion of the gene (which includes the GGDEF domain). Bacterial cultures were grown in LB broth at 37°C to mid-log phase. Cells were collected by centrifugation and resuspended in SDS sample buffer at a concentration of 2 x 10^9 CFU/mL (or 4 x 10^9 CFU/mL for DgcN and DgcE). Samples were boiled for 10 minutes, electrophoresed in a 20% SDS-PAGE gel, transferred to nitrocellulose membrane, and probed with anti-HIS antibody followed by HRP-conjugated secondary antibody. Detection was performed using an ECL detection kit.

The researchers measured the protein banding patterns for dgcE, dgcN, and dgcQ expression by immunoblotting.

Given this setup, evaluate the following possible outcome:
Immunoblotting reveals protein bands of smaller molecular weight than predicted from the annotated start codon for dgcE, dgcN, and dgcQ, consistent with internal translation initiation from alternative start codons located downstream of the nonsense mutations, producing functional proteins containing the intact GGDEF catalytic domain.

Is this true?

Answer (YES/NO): NO